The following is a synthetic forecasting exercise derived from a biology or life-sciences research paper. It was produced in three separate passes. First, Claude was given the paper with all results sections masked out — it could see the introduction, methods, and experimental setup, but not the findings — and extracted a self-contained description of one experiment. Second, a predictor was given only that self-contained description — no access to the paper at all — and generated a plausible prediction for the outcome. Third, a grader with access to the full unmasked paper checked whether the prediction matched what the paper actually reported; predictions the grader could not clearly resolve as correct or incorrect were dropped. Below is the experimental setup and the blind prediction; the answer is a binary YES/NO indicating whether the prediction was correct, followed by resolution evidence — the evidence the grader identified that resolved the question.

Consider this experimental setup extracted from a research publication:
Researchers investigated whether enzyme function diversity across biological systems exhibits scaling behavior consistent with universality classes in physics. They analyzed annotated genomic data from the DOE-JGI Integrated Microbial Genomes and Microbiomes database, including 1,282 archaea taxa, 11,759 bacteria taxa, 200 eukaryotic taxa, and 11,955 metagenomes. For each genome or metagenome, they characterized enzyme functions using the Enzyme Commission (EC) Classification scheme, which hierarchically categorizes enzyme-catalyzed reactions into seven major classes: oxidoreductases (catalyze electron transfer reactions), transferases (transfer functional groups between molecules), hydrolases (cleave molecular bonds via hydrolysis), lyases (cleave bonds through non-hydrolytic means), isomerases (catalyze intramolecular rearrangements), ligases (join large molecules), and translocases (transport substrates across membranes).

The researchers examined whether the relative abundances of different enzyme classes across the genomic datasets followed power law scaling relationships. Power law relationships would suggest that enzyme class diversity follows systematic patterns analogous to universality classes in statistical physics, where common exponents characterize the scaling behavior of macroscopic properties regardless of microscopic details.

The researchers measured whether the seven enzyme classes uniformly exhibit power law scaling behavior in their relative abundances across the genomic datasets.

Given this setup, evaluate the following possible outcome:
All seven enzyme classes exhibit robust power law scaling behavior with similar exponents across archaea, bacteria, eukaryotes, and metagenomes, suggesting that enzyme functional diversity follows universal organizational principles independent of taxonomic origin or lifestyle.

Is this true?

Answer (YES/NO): NO